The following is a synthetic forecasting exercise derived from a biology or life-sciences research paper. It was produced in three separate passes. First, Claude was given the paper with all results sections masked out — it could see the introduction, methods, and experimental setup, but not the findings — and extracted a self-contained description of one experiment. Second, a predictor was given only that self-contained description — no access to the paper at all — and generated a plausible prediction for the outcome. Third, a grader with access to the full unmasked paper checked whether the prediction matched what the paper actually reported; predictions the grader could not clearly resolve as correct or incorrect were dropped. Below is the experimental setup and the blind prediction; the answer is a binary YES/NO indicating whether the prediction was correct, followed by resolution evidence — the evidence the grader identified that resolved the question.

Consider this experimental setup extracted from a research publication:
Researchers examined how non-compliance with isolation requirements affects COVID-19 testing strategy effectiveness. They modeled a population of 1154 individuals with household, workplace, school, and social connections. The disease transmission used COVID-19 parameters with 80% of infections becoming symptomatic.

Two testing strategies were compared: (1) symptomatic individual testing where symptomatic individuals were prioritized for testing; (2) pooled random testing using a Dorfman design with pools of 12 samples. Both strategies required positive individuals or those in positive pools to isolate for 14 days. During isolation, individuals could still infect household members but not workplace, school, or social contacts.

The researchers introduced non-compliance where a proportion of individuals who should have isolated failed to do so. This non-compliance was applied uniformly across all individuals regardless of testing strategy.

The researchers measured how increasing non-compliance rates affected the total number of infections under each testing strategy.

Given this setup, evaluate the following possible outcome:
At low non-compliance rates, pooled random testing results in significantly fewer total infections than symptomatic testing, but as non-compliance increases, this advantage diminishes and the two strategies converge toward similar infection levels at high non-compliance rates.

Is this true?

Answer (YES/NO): NO